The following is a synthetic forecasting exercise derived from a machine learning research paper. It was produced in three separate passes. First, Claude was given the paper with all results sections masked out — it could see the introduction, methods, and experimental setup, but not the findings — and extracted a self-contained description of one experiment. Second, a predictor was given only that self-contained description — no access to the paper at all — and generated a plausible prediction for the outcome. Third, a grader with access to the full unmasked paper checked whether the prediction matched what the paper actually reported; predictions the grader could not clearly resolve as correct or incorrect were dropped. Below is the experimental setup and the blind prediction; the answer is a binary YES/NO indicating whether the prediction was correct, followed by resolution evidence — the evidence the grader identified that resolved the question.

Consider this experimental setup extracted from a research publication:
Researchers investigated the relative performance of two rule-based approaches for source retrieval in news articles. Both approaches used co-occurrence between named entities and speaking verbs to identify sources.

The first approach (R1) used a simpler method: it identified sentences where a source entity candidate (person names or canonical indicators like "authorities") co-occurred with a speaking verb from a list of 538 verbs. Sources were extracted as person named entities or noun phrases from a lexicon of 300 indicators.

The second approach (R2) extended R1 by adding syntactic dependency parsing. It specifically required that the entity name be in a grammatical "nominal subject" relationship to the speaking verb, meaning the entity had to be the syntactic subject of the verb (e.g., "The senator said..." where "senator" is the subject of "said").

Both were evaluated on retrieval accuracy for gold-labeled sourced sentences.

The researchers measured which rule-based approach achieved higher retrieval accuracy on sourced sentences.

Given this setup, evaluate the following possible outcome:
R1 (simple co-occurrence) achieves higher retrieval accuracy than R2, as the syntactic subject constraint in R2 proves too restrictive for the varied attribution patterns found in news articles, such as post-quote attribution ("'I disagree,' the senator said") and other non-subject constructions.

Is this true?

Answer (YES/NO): YES